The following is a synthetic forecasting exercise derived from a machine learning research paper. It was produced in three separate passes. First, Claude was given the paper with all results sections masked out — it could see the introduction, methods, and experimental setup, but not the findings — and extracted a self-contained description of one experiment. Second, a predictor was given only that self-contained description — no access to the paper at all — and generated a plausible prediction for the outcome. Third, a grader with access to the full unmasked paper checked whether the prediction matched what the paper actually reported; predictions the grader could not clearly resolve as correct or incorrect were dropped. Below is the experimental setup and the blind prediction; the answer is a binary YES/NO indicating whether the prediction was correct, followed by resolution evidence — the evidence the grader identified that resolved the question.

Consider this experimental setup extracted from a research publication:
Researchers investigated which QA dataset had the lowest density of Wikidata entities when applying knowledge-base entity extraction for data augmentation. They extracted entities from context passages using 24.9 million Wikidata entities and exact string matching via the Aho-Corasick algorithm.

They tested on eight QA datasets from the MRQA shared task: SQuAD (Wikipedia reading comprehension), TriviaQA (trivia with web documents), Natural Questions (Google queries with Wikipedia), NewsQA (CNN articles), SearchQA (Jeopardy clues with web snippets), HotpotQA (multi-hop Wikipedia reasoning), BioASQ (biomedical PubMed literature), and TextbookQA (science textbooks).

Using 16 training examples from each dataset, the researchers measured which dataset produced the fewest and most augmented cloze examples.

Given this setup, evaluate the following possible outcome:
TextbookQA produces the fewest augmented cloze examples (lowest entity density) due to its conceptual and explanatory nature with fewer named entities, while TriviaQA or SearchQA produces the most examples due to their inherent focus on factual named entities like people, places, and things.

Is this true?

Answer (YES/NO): NO